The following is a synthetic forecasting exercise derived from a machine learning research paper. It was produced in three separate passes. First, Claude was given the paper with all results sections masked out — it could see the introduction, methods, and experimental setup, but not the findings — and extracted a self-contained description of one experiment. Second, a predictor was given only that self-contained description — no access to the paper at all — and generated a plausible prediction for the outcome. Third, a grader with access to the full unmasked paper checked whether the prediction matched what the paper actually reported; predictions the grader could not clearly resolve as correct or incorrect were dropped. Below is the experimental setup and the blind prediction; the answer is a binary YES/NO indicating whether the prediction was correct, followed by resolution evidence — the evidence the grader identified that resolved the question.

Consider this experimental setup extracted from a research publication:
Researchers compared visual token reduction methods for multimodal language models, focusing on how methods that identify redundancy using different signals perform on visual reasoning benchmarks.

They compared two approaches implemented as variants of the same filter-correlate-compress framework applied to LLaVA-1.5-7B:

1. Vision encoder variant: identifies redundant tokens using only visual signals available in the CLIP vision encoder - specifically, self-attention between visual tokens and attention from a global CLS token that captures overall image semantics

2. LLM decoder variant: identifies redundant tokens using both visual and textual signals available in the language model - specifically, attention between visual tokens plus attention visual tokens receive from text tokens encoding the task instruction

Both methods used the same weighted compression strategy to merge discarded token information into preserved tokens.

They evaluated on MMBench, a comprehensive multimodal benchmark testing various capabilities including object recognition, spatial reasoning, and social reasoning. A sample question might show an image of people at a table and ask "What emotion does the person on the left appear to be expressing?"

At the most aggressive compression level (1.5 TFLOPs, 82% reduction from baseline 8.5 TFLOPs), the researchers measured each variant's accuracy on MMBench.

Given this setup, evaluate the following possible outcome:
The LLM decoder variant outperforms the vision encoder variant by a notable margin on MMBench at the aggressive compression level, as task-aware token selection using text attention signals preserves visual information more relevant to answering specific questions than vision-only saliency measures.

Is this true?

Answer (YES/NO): NO